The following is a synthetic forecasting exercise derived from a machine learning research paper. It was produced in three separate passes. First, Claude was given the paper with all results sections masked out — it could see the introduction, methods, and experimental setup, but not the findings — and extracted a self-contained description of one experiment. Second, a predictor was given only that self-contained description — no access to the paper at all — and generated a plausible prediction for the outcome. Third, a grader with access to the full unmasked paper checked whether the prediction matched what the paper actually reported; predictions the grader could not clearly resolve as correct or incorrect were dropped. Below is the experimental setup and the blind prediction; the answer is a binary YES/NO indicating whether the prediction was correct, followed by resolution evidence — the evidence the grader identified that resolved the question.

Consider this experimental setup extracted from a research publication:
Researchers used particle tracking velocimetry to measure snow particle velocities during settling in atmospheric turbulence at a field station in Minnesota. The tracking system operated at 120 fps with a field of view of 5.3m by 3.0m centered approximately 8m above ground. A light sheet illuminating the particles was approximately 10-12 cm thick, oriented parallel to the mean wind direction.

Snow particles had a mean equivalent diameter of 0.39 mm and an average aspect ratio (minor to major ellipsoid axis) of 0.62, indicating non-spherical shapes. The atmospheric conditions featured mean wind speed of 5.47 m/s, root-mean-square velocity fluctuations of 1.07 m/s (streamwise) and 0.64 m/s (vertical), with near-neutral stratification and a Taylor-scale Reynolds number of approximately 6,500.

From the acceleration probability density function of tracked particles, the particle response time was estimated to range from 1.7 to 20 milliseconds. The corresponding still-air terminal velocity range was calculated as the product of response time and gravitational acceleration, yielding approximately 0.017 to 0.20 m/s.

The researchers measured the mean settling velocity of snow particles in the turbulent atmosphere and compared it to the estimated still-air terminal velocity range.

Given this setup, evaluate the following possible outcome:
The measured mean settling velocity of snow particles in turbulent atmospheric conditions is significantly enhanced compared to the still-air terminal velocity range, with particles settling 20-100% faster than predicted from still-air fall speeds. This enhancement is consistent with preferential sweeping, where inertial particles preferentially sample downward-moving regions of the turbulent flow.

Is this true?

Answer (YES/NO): NO